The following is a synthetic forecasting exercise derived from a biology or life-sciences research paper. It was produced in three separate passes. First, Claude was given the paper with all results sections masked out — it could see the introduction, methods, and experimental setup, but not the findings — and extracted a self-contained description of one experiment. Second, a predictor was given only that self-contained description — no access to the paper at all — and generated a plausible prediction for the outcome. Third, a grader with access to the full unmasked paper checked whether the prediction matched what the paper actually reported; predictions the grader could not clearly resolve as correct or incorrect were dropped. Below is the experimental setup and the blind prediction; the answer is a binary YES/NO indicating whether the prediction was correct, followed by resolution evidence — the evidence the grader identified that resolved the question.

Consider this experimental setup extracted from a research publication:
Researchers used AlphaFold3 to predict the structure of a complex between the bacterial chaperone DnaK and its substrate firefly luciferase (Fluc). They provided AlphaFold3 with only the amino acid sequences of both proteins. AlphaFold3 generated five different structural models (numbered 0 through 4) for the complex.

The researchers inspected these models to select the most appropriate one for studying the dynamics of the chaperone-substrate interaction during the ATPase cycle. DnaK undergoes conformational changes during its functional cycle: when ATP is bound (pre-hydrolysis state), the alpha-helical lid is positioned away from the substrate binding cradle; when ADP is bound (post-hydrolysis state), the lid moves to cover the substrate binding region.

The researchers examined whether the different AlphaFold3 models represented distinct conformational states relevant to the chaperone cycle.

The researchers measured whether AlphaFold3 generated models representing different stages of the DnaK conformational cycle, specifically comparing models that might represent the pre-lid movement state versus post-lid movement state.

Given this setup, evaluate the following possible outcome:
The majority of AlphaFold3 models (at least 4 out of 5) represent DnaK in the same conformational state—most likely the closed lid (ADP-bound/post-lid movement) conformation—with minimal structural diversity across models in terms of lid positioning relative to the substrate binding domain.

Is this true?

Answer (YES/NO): NO